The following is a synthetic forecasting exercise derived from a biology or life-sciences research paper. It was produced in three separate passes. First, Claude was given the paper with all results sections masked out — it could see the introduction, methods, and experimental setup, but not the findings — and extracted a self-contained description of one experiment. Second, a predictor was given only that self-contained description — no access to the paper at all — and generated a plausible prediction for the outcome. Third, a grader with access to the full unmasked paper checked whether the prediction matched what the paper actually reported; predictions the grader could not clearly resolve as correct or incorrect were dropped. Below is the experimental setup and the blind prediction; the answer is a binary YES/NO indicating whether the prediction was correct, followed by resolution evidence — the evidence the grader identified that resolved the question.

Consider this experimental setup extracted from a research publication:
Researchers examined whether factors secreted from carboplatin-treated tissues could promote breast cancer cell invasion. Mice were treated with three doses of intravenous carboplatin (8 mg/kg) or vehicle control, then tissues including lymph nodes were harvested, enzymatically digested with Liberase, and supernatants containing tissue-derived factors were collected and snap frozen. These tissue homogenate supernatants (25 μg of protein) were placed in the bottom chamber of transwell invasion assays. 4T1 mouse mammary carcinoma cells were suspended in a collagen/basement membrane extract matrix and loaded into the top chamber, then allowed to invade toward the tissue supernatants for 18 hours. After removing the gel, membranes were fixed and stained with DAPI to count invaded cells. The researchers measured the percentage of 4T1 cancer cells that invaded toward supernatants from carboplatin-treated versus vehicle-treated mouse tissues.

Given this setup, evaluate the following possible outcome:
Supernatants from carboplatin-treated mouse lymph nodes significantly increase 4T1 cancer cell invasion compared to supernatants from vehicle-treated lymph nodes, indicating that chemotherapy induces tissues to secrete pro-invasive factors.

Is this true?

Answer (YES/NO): YES